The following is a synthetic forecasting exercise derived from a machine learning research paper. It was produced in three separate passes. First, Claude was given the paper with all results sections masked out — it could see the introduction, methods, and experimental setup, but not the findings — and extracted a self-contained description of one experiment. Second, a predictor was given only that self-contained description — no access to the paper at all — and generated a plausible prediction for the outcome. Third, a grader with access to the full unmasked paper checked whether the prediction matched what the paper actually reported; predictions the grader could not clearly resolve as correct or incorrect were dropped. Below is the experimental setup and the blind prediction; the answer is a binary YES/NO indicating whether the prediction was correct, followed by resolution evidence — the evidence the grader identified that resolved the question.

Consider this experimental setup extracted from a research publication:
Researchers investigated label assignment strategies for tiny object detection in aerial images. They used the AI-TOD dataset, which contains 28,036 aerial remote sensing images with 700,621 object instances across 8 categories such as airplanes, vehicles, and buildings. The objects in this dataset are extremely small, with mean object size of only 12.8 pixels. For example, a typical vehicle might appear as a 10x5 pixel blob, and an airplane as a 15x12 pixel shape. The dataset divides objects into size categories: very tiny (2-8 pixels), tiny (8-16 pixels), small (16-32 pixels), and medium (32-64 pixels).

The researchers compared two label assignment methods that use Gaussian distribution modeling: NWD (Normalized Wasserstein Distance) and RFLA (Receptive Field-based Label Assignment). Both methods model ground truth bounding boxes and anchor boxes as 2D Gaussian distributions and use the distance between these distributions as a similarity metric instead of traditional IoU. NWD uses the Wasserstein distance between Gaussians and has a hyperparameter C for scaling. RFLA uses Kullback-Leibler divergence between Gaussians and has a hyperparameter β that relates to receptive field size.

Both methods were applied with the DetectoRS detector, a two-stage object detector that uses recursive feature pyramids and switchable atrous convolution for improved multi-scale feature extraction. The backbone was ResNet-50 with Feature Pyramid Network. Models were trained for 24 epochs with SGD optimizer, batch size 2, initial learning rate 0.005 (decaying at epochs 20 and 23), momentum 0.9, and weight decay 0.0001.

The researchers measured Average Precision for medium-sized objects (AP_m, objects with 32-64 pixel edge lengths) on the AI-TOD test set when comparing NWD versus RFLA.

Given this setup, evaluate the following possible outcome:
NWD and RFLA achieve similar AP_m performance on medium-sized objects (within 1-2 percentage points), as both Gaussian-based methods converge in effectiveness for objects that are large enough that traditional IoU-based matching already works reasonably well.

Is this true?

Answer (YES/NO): YES